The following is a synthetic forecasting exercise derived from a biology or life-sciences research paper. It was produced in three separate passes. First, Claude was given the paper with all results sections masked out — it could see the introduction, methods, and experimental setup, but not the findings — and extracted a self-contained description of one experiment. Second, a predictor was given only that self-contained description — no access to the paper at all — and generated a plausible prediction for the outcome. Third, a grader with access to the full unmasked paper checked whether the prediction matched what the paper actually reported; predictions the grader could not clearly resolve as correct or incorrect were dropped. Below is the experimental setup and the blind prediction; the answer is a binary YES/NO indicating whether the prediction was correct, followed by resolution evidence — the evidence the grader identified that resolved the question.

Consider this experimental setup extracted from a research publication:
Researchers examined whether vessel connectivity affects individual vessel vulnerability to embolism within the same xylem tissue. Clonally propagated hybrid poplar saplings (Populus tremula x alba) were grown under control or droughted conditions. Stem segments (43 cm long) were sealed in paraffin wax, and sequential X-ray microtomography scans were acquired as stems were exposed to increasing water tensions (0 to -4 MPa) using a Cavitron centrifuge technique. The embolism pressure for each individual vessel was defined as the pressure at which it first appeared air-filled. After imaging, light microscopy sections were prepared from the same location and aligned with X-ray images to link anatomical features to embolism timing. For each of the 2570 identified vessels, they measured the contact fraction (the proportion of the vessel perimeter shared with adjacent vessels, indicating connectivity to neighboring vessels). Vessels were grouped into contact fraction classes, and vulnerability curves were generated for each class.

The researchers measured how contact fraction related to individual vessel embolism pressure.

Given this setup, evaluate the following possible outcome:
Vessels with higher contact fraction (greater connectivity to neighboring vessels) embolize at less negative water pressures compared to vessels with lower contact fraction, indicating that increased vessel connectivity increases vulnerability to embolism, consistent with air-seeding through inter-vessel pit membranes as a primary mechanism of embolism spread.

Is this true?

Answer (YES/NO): NO